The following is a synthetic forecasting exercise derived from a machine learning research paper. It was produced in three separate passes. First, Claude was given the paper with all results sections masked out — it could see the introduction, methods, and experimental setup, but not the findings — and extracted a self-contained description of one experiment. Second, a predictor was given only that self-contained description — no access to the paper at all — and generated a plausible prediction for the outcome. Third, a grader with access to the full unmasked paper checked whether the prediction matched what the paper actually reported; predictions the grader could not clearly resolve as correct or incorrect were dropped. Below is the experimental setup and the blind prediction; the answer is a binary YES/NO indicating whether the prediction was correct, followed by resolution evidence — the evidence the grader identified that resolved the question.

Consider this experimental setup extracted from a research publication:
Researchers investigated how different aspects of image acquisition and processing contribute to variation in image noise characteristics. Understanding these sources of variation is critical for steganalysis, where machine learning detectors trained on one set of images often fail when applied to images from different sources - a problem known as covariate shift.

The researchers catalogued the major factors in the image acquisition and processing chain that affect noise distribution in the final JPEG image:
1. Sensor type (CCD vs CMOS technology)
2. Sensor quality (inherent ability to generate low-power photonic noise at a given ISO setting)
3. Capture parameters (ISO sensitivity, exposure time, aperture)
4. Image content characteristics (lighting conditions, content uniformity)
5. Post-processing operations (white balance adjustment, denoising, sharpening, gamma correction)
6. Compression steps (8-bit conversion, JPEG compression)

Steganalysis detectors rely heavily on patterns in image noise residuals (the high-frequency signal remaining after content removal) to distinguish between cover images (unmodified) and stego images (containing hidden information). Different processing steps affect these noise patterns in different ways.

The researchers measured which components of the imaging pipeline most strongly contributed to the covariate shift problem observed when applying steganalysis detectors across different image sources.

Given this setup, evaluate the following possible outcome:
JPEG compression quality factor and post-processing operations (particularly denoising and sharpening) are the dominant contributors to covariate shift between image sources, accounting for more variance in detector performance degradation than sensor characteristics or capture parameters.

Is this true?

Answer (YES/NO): NO